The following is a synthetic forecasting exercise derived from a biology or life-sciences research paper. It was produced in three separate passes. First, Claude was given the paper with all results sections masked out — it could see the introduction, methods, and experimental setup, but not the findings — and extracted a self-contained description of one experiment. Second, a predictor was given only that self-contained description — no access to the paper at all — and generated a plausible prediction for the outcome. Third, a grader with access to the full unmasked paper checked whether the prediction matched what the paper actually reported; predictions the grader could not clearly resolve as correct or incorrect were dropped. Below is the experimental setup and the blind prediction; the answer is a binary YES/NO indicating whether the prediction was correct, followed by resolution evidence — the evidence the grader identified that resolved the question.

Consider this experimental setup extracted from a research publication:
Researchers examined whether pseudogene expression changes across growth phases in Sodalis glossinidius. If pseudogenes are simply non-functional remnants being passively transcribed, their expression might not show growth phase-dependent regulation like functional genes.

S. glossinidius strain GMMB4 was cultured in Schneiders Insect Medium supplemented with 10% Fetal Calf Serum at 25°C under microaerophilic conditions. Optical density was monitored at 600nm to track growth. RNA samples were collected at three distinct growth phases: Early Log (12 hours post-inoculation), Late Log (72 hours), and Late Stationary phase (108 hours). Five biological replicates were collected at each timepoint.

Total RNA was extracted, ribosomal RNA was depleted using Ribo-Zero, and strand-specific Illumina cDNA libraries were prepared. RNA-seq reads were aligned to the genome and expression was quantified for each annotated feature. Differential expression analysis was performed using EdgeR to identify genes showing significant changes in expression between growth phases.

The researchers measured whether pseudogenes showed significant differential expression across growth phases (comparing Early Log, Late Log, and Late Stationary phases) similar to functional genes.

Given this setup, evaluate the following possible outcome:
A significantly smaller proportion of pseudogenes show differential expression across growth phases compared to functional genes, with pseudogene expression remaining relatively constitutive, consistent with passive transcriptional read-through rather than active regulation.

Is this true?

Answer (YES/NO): NO